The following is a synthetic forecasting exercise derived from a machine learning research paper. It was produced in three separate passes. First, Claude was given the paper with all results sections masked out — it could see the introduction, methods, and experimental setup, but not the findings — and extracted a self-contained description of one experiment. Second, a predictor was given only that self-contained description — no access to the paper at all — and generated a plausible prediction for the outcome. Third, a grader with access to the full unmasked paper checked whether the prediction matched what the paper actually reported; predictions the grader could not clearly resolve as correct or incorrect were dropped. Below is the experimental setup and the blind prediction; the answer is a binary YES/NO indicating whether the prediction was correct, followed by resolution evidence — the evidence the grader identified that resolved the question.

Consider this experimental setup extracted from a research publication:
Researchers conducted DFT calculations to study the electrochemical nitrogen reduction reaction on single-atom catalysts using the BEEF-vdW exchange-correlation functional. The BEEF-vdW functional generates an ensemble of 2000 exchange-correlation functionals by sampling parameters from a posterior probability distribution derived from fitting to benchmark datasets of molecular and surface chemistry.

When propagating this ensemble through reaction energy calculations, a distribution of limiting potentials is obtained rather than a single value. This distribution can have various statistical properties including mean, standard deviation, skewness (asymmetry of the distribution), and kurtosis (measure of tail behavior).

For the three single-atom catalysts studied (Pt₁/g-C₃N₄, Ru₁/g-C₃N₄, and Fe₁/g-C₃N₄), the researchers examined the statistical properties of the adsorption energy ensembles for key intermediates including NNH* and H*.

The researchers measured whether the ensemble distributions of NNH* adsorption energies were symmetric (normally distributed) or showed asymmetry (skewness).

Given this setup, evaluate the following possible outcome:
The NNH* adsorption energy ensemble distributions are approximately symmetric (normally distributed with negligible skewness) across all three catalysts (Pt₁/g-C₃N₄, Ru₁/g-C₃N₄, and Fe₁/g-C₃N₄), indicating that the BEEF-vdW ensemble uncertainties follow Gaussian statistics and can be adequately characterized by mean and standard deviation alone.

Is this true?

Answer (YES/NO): YES